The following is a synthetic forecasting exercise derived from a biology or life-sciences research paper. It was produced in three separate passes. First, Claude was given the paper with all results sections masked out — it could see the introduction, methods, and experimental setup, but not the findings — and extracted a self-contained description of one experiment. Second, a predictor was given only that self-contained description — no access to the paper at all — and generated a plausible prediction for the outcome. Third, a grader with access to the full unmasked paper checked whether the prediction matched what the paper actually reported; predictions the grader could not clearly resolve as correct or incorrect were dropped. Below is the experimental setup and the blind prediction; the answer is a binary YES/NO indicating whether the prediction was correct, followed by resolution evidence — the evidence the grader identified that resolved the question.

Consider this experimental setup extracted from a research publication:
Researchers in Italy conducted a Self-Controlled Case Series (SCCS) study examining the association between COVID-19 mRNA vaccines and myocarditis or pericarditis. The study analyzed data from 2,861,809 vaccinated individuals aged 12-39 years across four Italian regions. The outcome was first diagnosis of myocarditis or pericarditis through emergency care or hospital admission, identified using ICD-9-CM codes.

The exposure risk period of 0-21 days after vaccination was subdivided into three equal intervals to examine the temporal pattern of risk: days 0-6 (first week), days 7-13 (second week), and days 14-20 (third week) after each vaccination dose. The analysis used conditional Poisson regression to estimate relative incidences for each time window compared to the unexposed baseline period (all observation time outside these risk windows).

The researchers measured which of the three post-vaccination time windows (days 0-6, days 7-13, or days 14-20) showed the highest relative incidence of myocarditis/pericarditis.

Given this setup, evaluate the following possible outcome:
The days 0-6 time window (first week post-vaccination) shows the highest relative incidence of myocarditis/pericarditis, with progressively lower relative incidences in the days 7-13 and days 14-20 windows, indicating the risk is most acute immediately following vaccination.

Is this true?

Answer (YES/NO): YES